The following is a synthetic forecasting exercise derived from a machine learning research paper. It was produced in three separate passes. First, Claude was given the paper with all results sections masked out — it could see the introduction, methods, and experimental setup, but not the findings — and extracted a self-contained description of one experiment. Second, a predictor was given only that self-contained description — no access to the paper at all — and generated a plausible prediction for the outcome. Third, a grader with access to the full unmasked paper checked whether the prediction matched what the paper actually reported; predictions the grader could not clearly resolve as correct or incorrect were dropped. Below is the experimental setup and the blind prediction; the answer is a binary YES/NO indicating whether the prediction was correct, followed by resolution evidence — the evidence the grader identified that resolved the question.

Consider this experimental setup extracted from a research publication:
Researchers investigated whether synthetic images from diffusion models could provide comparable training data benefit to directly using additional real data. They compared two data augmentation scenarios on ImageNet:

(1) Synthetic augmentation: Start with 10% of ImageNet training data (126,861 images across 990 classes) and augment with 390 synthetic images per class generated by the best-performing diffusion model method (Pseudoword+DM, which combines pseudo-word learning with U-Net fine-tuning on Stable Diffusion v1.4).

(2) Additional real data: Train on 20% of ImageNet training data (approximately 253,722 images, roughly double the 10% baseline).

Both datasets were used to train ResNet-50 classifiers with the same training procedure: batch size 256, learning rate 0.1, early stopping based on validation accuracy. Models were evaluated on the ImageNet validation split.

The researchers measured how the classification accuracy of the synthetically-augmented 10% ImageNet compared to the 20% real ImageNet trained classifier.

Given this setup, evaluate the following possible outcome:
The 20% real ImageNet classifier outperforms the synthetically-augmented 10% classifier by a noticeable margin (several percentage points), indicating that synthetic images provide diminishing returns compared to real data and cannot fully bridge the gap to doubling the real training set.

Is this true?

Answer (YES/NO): YES